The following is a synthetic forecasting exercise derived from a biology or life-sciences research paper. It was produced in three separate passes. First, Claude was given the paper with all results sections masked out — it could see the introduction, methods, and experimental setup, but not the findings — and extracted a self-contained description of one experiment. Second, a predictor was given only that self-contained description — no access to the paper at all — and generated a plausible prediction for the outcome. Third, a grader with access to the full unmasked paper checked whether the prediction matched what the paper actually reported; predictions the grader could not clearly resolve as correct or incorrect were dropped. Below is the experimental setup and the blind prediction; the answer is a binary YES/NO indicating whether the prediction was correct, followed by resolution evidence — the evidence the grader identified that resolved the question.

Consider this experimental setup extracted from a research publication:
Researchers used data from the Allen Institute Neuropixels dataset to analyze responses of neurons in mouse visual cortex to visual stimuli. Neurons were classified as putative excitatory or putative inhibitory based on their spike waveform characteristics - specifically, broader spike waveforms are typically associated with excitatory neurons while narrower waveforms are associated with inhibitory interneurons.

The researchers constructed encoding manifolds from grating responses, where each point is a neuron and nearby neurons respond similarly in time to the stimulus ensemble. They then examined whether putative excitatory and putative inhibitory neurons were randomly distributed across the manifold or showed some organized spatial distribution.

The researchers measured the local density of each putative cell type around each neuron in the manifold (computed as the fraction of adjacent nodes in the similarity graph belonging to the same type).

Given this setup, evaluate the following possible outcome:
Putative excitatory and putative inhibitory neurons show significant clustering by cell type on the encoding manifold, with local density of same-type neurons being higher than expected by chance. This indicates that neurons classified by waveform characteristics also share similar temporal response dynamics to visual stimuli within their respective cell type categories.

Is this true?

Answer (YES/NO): YES